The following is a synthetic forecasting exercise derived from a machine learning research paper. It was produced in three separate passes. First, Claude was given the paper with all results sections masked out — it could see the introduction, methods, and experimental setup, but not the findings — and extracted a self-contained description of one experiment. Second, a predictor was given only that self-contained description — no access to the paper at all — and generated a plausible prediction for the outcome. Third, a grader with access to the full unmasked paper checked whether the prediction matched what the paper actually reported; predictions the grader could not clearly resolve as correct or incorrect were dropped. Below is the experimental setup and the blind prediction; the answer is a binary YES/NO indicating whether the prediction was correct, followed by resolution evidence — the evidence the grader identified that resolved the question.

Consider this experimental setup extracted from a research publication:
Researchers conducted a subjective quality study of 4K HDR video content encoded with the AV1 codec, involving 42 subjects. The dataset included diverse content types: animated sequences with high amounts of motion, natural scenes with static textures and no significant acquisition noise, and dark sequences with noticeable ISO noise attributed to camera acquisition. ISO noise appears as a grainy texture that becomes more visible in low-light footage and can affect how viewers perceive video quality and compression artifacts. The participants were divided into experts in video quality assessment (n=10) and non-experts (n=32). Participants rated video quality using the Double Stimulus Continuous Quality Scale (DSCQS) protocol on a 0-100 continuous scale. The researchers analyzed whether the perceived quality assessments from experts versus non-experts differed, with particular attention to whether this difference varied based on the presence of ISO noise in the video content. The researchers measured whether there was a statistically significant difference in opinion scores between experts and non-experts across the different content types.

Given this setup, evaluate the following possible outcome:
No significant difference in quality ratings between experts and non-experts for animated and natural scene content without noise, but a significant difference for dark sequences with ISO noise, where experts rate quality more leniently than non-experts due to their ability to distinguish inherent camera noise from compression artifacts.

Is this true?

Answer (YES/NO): NO